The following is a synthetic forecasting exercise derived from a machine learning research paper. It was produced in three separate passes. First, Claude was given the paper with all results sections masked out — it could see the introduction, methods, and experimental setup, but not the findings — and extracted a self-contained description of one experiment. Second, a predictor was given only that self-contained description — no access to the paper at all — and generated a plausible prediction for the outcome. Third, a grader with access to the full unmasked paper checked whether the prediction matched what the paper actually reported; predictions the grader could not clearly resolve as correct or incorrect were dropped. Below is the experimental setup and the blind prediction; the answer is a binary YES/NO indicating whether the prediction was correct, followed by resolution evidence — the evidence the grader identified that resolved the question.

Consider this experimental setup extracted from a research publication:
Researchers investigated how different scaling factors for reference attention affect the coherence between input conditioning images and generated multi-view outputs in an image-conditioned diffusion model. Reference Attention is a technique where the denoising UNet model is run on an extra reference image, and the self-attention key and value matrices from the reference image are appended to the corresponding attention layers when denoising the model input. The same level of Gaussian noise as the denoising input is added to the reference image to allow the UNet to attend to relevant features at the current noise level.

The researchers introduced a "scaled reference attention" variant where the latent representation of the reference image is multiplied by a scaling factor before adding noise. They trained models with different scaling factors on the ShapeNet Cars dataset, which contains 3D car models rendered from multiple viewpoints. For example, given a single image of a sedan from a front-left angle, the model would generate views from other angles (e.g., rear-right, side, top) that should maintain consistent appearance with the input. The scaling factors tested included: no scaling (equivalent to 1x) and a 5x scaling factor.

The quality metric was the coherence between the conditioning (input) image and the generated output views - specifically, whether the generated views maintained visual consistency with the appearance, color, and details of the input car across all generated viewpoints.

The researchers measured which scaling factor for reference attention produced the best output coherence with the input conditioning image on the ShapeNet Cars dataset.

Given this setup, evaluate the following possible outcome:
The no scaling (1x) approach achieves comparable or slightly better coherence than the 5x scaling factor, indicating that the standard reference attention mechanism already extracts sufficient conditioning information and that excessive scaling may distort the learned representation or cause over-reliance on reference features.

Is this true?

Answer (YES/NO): NO